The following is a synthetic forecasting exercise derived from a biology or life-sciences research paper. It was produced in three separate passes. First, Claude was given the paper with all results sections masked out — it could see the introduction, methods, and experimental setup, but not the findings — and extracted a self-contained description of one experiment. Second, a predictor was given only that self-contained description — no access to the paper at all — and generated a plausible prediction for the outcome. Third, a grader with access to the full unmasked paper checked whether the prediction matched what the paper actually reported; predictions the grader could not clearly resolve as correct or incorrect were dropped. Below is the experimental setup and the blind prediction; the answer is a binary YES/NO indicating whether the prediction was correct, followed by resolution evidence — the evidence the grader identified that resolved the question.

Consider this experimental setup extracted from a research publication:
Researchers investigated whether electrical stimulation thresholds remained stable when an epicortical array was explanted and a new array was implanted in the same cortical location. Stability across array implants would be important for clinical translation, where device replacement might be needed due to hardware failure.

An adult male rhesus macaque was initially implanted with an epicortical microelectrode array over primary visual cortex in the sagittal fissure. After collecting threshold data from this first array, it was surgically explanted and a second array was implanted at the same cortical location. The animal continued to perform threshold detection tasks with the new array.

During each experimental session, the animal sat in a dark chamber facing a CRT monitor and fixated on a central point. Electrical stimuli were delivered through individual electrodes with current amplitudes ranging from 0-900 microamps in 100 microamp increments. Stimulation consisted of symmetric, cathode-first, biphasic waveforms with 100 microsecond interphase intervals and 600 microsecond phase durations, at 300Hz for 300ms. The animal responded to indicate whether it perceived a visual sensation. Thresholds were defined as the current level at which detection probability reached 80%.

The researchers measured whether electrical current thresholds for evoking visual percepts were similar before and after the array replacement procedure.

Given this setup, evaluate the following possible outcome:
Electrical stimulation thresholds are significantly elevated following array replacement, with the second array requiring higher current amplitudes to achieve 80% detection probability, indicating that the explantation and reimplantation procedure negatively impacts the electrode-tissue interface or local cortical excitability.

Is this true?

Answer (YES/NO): NO